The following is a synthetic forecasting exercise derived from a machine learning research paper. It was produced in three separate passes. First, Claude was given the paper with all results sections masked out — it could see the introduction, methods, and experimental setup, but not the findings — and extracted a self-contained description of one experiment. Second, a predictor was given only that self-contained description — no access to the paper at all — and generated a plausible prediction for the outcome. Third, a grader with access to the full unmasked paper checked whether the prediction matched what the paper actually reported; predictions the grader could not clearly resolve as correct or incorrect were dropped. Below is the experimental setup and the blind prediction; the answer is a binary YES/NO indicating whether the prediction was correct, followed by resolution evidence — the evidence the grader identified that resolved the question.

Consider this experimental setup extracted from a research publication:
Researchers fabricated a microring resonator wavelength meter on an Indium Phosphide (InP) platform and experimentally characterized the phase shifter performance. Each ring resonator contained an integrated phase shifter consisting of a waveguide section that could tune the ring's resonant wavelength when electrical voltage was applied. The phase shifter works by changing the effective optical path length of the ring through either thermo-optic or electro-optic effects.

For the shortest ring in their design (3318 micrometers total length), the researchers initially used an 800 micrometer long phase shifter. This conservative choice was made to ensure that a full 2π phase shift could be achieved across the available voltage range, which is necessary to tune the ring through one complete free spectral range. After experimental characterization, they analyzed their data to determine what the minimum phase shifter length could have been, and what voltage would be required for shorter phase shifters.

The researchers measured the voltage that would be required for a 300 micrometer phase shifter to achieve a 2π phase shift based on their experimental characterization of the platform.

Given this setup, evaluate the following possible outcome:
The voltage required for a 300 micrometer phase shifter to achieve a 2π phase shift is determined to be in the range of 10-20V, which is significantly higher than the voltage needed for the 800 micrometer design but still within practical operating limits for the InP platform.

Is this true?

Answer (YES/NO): NO